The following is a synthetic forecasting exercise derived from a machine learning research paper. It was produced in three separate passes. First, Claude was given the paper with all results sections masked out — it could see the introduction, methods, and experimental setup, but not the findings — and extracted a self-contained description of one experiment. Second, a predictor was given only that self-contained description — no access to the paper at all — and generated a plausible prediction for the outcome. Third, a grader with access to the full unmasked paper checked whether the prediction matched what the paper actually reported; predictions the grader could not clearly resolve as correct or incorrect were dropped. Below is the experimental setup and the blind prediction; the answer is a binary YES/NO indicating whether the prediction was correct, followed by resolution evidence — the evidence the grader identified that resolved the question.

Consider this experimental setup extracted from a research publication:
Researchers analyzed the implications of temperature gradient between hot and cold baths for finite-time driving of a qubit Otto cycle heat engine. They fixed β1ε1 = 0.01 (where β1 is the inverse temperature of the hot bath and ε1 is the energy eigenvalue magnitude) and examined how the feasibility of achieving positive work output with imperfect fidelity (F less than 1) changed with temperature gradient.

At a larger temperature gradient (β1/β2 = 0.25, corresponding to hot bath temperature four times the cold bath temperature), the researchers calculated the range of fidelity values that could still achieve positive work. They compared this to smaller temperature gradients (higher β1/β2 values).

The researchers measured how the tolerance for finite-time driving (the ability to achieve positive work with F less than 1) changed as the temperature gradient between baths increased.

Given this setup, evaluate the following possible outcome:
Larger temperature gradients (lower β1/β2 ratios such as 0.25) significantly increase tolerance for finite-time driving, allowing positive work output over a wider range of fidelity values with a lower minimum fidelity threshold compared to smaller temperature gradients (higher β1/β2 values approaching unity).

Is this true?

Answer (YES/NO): YES